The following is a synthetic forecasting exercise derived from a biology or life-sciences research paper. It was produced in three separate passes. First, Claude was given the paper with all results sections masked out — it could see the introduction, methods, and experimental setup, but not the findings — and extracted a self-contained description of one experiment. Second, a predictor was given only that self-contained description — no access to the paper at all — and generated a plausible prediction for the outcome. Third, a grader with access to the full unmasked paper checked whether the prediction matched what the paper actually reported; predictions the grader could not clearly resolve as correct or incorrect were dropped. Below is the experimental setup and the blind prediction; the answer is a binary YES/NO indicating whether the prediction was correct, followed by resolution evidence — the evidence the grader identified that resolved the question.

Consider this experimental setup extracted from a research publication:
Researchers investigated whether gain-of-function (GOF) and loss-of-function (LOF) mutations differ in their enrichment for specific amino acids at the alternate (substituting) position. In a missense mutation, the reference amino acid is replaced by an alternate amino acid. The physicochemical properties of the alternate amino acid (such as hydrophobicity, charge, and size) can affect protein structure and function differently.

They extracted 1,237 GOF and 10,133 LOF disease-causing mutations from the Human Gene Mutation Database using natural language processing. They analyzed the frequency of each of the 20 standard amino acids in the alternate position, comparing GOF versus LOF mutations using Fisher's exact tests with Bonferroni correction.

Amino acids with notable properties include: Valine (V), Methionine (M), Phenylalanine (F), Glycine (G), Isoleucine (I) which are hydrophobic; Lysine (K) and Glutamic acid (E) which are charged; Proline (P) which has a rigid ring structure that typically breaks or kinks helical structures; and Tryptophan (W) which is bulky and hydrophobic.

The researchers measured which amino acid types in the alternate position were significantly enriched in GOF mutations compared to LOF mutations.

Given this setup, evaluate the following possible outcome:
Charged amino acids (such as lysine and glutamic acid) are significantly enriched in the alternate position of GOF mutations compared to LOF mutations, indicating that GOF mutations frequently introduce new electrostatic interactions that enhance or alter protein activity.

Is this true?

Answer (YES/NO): YES